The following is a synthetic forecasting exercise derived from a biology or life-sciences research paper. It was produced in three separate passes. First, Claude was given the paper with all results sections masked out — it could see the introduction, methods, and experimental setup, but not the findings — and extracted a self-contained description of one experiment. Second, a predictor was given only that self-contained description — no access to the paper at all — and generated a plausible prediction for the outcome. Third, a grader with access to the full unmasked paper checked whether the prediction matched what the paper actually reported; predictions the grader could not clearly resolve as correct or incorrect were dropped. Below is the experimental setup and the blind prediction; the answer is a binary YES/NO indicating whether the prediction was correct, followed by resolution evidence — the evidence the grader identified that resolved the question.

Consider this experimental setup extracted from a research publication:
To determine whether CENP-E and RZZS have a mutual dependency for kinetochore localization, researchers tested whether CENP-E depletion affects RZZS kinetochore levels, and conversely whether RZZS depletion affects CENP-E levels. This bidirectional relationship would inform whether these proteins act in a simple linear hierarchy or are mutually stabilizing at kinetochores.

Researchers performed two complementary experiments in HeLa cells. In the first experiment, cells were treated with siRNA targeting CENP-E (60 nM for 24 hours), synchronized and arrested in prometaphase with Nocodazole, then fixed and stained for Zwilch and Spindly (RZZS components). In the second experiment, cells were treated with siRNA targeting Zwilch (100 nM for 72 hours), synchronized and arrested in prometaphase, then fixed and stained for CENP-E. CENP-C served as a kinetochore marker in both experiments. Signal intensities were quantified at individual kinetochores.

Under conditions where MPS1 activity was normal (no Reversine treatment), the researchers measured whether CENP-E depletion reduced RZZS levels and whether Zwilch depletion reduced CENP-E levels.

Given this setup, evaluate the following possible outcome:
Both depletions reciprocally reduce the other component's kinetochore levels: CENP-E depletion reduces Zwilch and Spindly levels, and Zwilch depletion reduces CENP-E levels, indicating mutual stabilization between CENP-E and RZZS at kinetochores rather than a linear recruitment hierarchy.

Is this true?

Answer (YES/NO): NO